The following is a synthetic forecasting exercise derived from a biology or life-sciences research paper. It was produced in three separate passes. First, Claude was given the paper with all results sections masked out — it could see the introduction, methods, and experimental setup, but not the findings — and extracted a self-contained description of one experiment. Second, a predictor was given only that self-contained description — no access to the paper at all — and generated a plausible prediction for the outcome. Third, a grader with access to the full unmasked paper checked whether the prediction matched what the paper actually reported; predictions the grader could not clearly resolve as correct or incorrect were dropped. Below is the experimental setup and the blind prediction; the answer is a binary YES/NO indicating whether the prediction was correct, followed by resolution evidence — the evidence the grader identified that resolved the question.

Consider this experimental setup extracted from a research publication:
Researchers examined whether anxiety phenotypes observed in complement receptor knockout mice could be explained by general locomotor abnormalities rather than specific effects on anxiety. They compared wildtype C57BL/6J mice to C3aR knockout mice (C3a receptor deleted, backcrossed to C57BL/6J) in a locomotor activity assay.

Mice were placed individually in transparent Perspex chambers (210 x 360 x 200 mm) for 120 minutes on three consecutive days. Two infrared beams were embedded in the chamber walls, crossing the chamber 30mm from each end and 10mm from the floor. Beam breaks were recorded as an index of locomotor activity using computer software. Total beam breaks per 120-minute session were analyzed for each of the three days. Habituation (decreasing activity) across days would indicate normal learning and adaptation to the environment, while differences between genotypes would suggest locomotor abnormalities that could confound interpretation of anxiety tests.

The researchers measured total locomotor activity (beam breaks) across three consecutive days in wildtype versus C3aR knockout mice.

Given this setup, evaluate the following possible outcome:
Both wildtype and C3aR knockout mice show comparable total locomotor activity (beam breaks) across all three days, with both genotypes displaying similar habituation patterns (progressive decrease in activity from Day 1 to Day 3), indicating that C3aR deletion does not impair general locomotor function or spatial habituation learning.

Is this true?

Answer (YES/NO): YES